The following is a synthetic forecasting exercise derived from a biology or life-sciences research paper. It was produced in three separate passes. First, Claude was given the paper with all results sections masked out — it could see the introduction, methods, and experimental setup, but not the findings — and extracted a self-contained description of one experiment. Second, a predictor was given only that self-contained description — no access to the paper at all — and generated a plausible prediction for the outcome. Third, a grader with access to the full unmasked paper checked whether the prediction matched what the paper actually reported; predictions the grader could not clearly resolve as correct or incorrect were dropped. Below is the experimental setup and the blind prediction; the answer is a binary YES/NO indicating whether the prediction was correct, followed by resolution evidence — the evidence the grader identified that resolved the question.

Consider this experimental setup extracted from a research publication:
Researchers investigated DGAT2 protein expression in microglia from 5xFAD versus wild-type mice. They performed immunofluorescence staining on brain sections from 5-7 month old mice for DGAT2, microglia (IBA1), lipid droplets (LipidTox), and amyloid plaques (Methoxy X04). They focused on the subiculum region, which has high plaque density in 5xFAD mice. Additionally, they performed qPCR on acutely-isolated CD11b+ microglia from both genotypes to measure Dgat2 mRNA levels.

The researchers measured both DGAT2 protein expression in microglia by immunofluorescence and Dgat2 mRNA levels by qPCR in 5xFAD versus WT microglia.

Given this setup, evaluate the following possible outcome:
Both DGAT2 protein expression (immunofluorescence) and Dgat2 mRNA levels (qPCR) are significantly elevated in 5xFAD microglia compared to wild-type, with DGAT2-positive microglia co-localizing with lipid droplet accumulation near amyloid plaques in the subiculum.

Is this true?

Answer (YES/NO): NO